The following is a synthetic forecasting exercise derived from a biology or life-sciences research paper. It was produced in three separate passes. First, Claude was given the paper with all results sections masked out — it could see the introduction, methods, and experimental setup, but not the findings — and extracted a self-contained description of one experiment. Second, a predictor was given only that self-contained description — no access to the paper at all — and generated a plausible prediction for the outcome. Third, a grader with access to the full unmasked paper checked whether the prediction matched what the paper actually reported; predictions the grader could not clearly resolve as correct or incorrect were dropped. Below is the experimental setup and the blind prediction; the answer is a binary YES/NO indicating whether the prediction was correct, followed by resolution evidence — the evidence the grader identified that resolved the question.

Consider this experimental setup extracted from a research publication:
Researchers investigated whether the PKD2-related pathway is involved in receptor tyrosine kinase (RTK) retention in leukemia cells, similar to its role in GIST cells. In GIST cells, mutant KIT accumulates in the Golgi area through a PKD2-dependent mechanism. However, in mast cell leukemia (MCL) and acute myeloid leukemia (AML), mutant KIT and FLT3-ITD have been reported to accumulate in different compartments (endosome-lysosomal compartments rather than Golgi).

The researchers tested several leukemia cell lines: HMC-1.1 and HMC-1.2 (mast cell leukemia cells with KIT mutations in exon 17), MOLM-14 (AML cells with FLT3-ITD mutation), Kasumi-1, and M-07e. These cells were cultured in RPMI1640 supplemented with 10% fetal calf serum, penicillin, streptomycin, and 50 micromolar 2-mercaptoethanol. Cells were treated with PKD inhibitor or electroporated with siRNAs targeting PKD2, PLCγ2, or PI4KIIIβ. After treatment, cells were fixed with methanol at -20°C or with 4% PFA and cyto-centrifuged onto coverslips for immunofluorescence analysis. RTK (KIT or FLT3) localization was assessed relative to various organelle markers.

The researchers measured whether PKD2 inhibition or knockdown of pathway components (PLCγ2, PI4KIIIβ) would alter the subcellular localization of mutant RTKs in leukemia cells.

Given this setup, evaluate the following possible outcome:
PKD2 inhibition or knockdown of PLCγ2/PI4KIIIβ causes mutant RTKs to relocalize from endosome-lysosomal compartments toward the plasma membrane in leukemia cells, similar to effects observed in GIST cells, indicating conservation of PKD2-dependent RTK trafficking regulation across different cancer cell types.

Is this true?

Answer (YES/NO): NO